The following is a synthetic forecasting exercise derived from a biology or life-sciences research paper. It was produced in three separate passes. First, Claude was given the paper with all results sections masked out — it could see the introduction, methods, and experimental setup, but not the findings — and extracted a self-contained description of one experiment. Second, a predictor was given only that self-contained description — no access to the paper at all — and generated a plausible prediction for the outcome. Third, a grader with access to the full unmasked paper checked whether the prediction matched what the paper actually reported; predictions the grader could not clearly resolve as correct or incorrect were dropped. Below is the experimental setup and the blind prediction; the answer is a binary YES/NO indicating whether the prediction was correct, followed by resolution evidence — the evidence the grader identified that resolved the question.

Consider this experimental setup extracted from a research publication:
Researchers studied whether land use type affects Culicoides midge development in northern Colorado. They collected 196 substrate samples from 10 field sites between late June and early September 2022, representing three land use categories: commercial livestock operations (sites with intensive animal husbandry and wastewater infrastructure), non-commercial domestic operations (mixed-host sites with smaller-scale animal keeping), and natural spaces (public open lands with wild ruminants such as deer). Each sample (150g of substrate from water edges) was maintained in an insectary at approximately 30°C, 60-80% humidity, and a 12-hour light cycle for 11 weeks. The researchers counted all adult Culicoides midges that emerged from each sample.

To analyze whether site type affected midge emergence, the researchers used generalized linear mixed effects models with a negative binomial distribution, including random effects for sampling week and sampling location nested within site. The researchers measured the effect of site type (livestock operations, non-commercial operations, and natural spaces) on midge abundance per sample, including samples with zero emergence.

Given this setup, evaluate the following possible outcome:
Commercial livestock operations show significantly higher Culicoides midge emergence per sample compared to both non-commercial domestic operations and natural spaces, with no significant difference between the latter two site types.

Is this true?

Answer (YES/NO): NO